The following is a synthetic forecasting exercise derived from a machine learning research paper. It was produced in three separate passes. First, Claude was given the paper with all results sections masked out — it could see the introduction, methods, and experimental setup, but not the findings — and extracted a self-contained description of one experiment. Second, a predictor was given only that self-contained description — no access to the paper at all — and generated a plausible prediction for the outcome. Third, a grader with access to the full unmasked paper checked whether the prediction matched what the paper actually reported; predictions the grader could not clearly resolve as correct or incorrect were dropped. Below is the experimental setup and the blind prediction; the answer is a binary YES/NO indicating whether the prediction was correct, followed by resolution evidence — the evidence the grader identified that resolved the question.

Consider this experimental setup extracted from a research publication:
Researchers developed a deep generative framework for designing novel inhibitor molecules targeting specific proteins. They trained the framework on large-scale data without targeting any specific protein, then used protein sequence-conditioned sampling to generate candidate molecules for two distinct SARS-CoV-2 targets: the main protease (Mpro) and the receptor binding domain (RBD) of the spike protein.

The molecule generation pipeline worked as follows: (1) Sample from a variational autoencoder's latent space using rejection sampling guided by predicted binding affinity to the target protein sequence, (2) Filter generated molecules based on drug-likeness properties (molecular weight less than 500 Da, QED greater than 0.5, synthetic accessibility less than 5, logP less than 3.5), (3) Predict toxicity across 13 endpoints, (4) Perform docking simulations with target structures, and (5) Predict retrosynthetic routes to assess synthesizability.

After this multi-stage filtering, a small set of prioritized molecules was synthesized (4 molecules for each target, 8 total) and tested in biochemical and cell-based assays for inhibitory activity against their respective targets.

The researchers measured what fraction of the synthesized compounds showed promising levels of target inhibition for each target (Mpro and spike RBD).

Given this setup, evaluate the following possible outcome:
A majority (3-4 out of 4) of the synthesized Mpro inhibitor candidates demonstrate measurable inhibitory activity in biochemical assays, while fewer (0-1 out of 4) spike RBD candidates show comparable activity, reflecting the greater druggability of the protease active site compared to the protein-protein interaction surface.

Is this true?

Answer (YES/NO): NO